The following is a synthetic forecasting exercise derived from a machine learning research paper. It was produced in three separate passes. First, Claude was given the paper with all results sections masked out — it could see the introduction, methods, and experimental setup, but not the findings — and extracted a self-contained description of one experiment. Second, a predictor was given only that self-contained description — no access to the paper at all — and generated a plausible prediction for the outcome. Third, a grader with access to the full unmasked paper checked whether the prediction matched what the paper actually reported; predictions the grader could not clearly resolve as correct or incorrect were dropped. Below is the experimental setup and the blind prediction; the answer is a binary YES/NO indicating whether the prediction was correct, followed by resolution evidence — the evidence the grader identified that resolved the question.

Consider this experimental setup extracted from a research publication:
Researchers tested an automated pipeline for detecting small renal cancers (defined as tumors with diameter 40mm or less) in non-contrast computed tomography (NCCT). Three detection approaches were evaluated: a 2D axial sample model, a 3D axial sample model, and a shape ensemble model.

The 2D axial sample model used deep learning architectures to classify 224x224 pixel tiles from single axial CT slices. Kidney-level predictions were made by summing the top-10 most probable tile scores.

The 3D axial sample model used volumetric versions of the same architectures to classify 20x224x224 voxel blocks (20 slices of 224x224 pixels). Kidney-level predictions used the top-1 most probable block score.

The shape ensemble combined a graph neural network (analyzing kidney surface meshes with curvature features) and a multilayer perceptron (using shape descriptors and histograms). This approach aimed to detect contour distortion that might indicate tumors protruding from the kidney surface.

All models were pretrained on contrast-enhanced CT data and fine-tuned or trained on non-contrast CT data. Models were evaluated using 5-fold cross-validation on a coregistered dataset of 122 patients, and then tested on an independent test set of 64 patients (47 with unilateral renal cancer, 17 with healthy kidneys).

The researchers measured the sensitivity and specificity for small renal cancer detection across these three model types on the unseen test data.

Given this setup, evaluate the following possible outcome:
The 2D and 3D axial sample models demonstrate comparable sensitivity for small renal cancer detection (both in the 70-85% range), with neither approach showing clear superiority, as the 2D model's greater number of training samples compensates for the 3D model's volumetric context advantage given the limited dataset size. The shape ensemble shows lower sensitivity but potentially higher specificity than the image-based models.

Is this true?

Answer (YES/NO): NO